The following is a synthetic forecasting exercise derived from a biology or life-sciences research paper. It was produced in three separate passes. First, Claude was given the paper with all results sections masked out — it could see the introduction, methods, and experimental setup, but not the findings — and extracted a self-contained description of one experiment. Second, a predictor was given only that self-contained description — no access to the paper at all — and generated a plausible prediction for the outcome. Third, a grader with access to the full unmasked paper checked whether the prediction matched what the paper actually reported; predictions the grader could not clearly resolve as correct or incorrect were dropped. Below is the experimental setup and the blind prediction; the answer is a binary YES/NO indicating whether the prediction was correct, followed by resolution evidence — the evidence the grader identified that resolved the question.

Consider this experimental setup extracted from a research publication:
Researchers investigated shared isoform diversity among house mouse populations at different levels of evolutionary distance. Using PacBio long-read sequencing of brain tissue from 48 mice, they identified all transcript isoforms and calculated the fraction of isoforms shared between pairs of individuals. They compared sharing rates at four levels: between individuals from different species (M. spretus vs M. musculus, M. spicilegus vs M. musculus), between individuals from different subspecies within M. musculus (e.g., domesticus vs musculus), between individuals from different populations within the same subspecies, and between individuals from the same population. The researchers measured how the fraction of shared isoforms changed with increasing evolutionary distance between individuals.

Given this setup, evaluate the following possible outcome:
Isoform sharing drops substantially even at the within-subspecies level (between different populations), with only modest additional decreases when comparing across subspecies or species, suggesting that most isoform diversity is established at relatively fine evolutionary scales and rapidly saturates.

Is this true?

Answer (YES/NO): NO